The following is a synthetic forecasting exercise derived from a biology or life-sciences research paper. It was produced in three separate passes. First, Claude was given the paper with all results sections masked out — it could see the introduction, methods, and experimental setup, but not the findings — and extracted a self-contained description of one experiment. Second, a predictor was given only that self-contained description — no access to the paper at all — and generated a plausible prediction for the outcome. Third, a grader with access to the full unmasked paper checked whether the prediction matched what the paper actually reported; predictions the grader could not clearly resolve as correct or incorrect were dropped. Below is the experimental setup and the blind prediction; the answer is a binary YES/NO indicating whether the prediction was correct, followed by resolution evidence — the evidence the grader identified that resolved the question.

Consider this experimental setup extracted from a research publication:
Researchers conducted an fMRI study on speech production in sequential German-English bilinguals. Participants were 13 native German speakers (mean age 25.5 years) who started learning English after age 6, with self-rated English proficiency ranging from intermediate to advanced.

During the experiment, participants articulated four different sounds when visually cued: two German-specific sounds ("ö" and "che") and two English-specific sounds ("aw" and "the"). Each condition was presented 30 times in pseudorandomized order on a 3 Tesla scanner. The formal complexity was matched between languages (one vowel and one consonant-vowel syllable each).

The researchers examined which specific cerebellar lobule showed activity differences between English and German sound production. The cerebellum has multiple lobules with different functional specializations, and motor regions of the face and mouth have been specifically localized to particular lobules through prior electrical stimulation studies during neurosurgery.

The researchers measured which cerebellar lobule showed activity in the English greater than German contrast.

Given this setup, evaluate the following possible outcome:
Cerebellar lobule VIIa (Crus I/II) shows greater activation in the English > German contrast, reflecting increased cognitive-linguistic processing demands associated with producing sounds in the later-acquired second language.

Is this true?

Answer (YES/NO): NO